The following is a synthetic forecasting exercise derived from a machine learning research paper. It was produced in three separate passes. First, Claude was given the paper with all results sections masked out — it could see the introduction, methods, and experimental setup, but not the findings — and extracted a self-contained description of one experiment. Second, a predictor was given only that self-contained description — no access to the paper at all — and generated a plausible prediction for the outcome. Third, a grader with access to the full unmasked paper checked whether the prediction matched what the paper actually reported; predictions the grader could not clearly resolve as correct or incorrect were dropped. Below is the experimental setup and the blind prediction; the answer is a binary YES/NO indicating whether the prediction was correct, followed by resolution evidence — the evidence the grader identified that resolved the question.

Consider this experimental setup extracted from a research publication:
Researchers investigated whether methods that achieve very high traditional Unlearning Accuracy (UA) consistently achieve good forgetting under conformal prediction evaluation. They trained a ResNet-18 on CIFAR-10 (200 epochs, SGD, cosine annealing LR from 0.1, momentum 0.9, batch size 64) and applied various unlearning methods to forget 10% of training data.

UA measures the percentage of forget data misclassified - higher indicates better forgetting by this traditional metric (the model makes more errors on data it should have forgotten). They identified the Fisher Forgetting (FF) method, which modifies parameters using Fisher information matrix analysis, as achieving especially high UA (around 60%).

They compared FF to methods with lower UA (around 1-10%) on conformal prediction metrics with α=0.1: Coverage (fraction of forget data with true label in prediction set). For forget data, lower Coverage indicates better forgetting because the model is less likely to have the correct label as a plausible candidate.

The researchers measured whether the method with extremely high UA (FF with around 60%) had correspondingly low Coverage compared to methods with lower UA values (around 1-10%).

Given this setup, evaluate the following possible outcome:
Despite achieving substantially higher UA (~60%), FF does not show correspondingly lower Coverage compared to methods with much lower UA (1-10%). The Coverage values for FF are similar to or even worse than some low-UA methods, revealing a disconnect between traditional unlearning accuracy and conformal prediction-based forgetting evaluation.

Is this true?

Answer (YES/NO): YES